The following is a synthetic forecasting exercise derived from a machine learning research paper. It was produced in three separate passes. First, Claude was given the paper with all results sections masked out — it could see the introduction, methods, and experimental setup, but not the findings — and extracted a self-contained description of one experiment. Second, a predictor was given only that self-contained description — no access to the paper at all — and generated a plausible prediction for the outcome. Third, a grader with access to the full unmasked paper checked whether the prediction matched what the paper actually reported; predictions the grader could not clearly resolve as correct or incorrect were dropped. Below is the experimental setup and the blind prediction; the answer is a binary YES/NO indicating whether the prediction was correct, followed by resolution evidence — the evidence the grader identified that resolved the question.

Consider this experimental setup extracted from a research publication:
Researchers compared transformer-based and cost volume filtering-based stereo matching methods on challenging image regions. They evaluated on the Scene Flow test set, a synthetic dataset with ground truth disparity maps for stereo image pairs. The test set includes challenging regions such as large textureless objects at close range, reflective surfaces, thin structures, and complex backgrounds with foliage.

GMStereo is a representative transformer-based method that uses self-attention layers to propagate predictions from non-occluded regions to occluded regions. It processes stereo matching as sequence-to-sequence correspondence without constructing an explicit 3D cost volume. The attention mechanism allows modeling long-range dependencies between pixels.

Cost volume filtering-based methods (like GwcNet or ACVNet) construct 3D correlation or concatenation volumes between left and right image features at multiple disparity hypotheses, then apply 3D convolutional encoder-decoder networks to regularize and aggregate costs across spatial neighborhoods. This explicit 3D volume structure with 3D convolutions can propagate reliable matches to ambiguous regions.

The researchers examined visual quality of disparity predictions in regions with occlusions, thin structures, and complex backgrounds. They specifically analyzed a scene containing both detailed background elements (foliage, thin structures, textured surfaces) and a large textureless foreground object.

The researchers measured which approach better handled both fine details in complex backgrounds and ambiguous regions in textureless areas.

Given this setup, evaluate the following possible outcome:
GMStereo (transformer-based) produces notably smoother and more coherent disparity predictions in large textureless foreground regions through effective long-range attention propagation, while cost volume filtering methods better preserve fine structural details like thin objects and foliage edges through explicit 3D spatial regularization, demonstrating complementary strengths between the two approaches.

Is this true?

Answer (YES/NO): NO